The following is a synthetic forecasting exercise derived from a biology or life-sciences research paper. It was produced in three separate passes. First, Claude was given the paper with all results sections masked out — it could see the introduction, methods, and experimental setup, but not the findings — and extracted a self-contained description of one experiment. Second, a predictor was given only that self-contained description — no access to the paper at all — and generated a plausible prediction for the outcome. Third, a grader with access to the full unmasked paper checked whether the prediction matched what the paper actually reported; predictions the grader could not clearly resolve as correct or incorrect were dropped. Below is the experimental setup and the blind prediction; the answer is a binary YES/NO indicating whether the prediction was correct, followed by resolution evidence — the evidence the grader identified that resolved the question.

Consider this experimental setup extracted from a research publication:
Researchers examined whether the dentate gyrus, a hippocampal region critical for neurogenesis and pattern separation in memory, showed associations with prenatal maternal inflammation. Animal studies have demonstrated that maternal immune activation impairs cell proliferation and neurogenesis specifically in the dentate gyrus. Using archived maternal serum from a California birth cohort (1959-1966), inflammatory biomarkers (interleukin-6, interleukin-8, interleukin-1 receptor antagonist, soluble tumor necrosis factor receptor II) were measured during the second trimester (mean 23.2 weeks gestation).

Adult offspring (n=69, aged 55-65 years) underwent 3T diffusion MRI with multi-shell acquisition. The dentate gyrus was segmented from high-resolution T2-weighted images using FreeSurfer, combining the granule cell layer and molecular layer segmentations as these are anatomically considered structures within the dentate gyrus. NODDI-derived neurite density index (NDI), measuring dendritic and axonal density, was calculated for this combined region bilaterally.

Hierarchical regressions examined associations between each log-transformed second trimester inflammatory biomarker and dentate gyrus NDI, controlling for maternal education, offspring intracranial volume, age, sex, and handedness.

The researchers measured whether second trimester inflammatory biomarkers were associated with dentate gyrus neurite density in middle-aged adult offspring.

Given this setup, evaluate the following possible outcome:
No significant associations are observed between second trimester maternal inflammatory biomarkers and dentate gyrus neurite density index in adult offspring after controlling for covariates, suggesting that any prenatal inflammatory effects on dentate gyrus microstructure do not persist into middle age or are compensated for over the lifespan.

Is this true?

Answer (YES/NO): YES